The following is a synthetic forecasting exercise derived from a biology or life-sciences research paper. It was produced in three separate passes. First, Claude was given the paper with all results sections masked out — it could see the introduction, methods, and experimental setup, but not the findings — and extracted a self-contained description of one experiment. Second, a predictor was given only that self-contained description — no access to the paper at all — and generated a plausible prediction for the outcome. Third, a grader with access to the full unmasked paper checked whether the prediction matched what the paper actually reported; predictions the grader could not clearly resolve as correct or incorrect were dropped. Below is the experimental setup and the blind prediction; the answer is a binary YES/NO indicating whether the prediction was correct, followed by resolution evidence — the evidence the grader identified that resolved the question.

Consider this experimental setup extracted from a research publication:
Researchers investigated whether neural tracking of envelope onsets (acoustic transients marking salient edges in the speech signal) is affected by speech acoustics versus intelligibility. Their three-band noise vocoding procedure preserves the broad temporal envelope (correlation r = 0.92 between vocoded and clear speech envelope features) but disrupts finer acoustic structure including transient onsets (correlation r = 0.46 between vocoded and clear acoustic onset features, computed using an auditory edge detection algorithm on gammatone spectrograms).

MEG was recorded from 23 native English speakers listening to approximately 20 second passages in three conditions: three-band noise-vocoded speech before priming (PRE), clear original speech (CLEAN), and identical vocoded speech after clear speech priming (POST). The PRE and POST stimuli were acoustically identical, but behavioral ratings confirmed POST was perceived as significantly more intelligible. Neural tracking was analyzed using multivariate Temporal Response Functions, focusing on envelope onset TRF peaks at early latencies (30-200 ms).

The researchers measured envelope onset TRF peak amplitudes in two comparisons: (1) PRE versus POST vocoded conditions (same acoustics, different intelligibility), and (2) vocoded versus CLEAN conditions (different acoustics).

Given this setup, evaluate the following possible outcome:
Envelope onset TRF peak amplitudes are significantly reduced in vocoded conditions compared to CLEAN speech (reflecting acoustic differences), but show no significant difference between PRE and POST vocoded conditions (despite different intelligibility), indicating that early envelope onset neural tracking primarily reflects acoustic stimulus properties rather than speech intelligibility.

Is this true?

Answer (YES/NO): YES